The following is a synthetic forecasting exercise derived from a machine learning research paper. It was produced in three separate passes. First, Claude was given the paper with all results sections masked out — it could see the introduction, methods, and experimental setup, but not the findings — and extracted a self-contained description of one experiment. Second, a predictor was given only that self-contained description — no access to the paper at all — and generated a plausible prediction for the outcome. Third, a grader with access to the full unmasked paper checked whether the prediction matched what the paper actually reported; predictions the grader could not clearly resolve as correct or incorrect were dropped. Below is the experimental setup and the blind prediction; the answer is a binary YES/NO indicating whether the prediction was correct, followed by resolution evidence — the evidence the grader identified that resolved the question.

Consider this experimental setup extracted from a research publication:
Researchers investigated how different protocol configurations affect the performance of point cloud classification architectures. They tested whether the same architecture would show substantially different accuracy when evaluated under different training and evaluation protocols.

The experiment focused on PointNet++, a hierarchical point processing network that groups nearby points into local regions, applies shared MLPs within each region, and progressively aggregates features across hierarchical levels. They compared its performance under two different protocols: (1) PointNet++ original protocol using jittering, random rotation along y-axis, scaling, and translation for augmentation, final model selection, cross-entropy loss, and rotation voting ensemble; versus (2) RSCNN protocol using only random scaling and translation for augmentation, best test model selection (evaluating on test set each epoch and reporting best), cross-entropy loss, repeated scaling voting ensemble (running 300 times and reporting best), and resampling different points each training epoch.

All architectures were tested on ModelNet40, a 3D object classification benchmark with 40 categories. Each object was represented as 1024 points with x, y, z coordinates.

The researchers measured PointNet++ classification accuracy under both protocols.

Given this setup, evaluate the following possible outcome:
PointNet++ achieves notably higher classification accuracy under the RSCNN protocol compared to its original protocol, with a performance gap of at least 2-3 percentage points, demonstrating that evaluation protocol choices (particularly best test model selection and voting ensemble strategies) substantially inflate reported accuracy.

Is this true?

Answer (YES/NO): YES